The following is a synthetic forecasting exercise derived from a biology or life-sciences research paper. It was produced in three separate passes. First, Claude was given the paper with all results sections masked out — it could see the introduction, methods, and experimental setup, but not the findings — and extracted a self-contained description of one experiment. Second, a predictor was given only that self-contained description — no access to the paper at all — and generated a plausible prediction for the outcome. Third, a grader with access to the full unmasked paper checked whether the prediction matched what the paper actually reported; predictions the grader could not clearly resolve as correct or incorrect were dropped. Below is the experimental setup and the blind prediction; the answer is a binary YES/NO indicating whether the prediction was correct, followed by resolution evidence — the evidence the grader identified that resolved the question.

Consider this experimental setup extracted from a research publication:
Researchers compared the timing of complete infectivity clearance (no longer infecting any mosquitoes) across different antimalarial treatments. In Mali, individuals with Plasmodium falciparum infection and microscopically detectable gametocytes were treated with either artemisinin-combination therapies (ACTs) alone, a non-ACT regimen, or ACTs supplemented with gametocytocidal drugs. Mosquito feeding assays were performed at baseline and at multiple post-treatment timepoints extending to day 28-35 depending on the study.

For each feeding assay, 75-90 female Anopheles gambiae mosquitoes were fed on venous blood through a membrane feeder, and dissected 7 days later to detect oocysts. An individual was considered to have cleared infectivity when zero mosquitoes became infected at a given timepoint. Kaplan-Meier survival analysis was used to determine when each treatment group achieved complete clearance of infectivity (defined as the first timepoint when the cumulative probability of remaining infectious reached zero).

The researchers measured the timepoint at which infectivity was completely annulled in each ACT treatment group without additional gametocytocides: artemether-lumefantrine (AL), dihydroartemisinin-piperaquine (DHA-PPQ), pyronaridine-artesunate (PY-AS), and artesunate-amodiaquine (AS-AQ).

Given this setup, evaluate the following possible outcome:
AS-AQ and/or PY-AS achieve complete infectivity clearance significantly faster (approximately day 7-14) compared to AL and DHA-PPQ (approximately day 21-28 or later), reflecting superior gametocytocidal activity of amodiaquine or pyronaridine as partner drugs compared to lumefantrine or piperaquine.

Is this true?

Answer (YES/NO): NO